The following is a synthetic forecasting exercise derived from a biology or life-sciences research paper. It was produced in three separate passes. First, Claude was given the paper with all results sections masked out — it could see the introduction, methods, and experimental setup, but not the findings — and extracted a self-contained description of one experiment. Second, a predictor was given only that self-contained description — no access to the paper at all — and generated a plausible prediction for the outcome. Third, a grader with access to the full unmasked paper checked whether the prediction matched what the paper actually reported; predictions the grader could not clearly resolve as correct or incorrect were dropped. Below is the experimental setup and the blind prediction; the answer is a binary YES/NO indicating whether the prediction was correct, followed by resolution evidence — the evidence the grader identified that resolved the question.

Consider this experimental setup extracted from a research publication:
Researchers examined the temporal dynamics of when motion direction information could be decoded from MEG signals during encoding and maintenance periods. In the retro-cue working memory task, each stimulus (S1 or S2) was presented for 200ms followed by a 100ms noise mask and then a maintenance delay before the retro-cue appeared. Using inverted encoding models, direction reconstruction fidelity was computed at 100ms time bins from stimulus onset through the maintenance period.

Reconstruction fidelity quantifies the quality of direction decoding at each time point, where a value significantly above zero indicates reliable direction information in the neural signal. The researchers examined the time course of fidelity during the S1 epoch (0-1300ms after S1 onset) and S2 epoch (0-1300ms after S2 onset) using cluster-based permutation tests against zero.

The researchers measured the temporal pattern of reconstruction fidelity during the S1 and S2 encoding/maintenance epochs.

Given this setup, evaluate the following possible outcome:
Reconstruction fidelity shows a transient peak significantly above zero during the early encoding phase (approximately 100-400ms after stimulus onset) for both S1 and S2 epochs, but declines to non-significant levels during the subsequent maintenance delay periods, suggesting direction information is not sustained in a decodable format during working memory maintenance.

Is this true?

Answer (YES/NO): NO